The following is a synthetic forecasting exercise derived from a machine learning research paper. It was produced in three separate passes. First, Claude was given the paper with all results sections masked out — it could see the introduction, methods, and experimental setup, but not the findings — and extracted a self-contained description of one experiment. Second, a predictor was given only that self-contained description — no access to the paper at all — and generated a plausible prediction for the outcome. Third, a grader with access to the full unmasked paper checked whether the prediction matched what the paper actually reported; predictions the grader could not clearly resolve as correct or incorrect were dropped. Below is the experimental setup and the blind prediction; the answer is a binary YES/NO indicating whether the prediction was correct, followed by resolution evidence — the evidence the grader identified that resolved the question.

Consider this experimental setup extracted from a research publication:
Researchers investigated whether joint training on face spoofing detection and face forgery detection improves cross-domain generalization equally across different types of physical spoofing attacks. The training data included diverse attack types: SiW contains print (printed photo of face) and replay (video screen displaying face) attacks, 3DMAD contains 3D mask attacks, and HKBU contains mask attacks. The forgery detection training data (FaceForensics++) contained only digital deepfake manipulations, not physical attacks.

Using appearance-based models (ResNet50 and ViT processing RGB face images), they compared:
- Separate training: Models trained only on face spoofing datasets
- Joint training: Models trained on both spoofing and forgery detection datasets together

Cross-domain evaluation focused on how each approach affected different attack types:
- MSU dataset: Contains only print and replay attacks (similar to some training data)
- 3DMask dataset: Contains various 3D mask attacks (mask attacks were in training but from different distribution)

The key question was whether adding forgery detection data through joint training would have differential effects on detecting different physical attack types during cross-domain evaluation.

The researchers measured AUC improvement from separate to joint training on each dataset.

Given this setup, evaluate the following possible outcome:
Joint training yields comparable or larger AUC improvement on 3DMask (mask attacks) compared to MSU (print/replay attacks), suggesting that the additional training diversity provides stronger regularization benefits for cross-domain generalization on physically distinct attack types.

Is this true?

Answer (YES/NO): YES